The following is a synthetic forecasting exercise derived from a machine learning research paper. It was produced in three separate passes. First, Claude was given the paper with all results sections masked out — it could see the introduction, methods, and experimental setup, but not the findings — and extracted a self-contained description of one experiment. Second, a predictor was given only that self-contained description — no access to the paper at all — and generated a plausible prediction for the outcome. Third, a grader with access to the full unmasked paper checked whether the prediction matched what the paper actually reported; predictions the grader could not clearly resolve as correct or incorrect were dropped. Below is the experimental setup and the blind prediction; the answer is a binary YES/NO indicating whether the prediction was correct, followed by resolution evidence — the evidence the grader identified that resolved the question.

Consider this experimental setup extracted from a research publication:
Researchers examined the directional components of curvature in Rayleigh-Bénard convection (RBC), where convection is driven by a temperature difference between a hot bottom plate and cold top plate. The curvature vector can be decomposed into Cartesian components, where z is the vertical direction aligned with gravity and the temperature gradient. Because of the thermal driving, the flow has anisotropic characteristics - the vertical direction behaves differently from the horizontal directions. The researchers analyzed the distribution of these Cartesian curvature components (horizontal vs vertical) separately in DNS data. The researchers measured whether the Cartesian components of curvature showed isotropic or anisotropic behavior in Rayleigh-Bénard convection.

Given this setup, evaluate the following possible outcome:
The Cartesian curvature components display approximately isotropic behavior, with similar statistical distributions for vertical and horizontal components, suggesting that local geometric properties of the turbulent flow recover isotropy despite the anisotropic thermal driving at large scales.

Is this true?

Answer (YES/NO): NO